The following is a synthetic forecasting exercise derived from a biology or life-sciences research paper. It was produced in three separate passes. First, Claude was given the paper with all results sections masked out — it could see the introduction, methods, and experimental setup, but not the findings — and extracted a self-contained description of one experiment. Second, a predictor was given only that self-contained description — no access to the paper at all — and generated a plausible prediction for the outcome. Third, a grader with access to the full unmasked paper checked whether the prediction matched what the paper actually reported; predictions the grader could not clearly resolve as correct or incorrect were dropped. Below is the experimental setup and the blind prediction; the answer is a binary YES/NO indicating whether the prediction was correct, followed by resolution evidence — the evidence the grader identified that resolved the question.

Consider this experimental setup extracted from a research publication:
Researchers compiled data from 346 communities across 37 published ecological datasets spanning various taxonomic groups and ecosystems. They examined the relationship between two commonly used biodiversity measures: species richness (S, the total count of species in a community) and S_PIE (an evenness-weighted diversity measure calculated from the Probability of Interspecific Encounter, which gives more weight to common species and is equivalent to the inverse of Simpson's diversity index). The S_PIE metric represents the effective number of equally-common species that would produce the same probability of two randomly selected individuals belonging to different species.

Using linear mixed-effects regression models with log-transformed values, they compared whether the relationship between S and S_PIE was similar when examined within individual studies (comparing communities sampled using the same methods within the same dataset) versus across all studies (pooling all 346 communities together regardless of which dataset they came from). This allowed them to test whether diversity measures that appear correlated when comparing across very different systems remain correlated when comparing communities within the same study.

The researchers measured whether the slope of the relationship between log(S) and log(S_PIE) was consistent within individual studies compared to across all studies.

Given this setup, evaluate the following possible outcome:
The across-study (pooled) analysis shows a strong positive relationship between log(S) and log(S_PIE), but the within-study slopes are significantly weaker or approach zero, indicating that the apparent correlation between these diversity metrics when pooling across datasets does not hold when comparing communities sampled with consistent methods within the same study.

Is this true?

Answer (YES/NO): NO